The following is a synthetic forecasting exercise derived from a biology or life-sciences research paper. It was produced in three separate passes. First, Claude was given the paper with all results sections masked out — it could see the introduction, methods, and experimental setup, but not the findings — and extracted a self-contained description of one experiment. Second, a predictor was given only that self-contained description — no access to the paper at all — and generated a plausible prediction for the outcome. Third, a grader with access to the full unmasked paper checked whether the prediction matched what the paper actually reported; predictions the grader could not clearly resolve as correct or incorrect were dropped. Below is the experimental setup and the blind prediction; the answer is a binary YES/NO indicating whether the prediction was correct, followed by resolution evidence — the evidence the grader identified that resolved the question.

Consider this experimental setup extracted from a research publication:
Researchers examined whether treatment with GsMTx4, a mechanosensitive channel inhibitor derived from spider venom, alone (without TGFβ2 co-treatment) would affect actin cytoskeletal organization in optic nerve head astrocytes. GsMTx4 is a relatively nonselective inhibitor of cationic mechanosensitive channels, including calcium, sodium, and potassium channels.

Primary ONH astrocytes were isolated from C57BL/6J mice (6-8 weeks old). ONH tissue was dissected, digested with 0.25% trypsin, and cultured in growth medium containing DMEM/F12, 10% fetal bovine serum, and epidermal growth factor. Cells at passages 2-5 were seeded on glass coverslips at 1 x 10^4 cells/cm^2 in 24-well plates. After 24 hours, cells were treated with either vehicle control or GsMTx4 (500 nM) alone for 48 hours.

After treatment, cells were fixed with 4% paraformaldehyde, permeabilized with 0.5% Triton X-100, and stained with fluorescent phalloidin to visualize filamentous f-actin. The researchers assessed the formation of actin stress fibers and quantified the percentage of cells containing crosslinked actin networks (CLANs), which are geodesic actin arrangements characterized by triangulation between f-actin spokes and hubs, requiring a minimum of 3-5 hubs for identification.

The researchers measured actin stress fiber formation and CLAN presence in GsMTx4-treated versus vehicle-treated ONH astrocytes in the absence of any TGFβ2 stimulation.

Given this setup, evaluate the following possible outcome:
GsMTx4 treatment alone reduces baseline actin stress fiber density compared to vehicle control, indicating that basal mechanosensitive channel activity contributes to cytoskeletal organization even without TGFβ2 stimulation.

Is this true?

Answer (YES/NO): NO